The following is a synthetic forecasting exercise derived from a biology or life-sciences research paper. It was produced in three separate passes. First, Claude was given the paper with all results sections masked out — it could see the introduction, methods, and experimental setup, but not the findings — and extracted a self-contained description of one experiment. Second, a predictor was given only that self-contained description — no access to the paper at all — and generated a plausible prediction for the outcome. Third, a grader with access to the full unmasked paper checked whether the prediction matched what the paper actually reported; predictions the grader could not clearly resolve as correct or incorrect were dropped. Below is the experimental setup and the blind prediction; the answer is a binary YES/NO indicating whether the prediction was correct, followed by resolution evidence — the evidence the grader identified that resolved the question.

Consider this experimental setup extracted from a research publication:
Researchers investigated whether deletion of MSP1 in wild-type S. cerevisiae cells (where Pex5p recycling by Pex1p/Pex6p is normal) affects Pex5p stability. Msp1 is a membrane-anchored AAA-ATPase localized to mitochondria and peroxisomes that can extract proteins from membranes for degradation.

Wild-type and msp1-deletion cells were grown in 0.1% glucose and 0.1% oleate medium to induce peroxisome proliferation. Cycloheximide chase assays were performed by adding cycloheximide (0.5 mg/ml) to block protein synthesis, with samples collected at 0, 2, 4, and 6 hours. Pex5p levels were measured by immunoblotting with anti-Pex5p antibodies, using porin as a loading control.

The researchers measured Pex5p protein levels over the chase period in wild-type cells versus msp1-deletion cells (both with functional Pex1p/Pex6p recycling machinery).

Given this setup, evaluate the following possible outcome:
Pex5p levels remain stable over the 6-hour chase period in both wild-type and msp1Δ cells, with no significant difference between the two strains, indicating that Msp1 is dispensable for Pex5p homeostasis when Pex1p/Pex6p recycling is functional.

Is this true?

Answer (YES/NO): YES